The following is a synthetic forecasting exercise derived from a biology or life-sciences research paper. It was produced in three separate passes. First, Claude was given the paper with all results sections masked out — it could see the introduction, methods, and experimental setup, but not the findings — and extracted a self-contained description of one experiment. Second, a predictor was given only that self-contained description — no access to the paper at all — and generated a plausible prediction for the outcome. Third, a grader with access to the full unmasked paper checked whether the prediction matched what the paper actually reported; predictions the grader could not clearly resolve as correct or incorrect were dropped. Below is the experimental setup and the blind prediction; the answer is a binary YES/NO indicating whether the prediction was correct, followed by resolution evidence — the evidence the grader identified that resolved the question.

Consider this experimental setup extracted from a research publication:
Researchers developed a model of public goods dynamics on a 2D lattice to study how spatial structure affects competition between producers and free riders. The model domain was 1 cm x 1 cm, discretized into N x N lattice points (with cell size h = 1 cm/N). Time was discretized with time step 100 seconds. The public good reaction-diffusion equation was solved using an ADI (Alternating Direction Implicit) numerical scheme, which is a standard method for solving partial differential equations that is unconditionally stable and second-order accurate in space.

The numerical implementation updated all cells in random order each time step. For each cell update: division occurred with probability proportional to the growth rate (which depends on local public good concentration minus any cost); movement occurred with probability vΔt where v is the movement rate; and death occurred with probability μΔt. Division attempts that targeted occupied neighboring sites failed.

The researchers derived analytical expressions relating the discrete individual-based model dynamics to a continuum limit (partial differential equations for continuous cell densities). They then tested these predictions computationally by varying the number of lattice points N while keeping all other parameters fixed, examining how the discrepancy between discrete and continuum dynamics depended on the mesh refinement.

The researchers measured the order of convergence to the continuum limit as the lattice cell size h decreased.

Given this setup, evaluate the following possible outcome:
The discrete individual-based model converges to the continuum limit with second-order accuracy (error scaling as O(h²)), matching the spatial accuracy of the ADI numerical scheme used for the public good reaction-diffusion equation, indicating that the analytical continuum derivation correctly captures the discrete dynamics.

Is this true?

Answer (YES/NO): NO